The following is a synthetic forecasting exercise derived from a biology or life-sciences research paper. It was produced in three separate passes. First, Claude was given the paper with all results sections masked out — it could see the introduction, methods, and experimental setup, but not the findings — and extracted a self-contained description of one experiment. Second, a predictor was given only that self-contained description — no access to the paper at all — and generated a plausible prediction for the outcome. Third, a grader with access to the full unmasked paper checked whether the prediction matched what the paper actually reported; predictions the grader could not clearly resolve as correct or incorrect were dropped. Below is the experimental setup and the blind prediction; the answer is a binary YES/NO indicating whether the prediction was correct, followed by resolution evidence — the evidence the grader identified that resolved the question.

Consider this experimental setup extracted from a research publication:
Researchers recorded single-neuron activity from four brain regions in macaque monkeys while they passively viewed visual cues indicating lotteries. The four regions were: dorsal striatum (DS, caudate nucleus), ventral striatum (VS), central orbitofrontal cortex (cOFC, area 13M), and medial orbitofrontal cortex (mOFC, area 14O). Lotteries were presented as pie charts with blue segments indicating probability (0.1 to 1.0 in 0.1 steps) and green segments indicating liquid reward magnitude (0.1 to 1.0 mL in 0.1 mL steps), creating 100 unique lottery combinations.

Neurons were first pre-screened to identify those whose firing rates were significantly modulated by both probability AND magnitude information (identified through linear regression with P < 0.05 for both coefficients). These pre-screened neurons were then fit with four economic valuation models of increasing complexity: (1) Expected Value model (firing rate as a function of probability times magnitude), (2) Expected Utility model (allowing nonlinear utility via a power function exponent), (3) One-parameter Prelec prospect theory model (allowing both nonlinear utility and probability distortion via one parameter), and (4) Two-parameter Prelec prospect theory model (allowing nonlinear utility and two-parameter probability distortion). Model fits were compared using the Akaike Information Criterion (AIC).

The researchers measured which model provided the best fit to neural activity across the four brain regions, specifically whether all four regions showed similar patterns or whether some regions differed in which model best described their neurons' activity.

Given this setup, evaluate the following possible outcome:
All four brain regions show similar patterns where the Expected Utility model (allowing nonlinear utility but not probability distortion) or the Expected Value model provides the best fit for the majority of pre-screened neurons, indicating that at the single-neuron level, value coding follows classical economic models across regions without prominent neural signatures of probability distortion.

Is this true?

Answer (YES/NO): NO